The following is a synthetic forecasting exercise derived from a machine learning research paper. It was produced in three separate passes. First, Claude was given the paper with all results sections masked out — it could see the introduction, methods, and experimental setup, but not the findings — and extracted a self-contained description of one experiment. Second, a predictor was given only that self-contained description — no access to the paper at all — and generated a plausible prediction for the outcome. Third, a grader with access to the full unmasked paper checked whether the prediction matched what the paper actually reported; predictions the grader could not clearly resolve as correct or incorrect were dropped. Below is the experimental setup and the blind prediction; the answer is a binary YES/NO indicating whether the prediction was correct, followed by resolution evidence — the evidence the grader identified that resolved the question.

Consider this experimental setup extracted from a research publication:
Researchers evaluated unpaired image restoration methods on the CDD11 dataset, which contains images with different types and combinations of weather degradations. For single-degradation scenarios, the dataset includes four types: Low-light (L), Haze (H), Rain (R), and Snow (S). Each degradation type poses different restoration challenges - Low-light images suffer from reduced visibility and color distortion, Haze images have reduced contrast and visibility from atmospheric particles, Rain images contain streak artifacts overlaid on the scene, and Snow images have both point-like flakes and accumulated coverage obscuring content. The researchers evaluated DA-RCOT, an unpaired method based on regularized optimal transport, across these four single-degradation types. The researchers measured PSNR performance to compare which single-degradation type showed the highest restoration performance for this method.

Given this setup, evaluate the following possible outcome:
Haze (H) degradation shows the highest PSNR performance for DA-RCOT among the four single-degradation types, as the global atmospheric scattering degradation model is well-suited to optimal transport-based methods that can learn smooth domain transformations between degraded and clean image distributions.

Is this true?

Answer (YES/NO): NO